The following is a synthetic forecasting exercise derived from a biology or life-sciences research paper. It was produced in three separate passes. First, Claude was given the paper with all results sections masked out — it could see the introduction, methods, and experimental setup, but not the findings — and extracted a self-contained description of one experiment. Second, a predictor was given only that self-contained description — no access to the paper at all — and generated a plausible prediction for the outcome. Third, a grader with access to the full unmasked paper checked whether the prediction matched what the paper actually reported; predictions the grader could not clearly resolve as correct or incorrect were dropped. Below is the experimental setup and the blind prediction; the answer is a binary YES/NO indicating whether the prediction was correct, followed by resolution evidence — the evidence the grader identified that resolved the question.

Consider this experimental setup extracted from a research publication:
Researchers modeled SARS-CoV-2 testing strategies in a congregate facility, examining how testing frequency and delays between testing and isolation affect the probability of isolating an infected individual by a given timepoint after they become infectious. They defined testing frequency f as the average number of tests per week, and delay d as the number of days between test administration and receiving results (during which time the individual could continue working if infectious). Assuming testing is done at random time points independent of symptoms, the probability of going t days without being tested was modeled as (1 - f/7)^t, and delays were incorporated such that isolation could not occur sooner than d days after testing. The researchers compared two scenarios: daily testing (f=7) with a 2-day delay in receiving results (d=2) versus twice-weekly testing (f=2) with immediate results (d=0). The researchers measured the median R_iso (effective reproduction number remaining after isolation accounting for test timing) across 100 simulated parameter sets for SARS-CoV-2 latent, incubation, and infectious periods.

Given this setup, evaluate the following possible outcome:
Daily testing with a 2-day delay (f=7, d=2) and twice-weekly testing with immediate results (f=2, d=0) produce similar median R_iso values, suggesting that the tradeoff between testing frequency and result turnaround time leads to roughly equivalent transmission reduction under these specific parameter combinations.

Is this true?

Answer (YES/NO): YES